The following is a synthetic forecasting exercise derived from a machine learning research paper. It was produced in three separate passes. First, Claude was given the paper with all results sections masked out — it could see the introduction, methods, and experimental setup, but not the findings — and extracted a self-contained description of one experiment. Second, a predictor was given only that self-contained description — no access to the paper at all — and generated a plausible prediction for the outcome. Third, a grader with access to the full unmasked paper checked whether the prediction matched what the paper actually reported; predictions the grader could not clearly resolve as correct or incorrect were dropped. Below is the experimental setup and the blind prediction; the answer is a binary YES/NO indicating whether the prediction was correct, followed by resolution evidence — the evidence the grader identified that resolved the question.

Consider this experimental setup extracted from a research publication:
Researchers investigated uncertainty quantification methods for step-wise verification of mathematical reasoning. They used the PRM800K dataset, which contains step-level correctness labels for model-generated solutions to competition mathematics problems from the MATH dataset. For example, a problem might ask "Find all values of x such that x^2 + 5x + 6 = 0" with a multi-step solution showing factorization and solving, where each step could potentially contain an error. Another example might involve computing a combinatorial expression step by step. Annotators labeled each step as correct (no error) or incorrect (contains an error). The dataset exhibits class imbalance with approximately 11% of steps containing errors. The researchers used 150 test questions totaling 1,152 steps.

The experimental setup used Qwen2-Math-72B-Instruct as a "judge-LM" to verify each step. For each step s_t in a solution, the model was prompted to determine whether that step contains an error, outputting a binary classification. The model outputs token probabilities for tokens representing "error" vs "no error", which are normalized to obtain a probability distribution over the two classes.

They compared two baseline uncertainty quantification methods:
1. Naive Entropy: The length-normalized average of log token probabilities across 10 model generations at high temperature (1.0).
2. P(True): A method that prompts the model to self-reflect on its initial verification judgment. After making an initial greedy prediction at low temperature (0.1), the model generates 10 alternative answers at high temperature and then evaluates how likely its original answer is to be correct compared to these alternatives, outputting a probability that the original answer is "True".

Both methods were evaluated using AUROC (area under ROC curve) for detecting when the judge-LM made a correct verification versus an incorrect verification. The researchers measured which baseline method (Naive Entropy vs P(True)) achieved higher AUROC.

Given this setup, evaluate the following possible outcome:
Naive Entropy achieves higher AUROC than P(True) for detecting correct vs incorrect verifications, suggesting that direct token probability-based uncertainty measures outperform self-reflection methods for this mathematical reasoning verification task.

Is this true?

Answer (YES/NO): YES